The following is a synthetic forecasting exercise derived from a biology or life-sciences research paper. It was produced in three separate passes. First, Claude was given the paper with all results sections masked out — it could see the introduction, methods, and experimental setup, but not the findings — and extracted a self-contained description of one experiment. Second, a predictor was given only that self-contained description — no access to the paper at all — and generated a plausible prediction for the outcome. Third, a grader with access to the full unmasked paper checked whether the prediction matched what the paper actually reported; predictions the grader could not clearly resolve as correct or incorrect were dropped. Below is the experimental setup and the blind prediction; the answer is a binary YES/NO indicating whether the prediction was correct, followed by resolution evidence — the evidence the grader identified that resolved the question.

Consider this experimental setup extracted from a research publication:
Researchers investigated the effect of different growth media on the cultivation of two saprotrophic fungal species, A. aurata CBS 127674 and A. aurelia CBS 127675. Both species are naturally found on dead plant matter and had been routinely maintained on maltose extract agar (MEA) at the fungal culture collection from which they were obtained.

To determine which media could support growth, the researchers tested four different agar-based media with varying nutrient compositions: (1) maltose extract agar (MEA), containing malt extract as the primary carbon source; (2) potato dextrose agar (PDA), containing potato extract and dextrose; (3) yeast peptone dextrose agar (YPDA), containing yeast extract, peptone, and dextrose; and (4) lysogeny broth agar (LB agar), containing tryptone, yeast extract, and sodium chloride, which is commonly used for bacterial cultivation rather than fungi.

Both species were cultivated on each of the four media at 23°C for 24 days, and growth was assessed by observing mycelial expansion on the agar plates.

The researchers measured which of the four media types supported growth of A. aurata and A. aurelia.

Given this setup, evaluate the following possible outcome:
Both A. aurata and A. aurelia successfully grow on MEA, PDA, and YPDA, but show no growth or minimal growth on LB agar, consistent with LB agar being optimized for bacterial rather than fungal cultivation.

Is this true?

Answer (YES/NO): YES